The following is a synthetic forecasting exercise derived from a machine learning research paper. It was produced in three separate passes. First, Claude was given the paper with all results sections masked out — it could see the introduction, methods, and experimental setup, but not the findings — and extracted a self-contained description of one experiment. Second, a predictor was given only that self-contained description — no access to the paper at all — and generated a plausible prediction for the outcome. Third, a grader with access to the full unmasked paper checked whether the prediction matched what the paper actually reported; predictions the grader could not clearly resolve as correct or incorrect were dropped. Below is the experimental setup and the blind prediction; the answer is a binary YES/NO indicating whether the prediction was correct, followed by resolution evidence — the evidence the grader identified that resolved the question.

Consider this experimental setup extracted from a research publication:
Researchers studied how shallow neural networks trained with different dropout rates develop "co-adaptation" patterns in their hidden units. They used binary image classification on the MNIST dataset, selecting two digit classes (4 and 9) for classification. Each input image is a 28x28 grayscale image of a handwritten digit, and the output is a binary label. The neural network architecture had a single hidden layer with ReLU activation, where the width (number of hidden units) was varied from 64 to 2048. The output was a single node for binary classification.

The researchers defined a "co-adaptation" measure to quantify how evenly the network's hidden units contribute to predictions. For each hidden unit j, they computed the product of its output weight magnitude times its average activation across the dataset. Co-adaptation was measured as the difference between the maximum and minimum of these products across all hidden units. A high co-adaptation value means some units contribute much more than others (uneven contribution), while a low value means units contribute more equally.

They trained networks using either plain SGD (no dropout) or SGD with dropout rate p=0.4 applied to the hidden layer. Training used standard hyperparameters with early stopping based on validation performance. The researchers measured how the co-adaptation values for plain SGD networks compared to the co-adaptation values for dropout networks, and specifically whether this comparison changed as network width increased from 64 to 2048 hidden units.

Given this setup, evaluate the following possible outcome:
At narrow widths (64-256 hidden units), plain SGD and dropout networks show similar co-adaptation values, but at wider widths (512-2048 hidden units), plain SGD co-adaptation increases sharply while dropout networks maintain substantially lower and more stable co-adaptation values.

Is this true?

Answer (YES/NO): NO